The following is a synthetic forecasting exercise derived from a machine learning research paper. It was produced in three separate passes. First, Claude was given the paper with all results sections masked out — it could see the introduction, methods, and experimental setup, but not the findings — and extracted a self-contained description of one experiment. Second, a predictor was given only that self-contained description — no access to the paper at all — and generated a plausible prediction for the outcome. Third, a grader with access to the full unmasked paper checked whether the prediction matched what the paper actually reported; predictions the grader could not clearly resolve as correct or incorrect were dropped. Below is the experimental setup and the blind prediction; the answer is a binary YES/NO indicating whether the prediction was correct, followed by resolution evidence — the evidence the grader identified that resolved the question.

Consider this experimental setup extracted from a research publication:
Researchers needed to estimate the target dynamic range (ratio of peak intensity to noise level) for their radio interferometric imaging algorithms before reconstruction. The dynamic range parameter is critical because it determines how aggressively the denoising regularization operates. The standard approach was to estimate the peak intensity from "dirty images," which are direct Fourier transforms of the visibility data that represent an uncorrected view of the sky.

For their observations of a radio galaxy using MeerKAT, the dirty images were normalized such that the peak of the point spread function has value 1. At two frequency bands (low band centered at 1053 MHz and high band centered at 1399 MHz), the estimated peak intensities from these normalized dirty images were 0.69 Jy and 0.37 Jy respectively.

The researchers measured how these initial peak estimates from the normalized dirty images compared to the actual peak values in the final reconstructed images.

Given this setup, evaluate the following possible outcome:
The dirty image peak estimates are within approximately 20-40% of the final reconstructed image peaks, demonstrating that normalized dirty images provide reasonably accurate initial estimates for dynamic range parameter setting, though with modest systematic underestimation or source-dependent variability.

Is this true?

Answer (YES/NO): NO